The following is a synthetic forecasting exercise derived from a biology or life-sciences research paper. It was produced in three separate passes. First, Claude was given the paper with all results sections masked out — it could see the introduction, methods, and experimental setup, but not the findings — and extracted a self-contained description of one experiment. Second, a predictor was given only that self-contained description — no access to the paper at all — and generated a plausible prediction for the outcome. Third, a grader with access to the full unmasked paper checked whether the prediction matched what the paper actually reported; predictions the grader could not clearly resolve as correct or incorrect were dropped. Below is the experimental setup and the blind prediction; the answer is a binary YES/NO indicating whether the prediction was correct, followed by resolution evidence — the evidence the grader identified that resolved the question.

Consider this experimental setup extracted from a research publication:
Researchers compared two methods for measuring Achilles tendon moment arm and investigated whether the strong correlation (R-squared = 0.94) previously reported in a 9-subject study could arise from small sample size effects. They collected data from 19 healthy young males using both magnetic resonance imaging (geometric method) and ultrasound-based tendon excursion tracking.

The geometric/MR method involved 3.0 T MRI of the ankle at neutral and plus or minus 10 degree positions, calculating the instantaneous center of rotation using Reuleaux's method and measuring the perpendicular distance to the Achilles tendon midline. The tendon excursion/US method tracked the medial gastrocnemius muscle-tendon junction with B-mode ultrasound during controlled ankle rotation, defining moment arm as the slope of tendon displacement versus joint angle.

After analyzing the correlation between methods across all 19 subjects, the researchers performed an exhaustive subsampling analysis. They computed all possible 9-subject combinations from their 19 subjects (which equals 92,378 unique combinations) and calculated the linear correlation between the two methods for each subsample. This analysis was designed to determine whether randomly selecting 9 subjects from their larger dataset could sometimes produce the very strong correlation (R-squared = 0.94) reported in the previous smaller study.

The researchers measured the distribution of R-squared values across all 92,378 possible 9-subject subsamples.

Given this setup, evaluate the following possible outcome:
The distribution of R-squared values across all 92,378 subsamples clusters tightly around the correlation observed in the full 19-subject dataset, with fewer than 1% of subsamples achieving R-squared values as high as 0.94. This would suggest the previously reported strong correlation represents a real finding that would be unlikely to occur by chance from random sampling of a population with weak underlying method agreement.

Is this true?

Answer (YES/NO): NO